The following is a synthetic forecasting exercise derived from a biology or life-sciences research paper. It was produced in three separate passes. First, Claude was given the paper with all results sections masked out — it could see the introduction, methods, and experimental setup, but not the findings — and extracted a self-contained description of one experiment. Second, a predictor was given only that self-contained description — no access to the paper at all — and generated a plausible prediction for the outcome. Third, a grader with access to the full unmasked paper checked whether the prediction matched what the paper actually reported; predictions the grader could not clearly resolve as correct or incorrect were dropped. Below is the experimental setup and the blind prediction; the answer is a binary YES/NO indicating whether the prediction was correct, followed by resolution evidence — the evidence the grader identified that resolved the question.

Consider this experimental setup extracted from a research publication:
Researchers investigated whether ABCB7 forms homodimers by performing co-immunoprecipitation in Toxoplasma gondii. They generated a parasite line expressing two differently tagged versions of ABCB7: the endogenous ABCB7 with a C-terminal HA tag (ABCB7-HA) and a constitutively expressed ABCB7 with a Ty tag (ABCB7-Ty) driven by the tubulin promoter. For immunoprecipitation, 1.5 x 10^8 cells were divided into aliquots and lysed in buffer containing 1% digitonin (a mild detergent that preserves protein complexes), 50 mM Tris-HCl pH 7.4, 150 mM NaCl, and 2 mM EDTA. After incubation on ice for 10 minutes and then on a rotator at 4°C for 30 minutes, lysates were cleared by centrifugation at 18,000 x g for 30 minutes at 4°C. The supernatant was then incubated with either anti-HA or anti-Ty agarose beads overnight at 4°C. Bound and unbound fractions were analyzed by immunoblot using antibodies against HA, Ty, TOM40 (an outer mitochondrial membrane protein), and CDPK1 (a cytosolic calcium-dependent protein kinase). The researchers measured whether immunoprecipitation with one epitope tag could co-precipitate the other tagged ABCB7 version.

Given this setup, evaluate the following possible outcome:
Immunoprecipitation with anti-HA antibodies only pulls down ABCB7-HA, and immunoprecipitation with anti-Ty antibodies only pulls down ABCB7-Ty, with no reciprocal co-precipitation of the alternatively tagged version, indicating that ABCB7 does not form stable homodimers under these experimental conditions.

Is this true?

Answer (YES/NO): NO